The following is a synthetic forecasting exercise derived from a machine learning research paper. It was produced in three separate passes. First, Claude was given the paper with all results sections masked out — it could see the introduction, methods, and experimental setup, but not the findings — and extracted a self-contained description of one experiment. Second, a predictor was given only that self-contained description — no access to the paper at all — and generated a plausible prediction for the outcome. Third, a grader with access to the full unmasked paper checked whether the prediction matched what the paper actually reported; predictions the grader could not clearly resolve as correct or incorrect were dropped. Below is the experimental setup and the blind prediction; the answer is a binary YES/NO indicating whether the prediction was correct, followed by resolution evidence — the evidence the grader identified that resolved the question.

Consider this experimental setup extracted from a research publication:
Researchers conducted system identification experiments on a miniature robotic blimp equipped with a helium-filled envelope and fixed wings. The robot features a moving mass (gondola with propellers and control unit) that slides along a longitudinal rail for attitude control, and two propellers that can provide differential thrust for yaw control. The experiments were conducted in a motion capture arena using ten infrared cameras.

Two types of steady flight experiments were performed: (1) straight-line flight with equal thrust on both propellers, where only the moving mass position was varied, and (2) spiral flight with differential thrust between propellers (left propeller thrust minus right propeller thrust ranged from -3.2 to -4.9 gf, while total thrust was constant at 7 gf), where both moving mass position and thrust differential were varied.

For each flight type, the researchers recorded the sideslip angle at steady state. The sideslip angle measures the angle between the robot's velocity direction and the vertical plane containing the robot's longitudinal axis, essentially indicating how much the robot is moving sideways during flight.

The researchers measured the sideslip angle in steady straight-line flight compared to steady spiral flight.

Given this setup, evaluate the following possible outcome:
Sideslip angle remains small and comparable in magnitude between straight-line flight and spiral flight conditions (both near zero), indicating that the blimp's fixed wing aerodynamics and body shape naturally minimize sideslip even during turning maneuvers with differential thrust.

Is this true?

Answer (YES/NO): NO